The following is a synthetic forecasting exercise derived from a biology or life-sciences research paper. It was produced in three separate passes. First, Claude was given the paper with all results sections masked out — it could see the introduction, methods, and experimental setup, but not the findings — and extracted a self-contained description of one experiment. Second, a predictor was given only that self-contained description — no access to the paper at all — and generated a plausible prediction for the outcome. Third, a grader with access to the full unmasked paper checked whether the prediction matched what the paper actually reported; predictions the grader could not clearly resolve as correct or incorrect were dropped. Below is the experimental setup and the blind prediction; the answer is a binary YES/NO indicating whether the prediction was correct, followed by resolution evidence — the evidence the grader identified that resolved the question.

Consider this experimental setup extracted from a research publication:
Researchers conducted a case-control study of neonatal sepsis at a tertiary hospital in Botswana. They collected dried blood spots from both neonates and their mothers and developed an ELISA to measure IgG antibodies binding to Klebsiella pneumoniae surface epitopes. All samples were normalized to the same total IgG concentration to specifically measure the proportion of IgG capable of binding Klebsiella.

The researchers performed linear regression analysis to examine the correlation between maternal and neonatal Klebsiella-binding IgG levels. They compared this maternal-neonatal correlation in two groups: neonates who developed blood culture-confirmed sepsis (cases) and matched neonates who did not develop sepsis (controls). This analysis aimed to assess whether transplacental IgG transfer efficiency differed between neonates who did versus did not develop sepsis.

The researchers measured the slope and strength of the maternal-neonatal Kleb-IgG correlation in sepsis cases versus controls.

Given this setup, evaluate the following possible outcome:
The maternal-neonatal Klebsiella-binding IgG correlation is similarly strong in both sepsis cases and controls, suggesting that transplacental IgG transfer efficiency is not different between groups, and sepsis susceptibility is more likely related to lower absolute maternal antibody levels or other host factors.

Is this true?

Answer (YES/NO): NO